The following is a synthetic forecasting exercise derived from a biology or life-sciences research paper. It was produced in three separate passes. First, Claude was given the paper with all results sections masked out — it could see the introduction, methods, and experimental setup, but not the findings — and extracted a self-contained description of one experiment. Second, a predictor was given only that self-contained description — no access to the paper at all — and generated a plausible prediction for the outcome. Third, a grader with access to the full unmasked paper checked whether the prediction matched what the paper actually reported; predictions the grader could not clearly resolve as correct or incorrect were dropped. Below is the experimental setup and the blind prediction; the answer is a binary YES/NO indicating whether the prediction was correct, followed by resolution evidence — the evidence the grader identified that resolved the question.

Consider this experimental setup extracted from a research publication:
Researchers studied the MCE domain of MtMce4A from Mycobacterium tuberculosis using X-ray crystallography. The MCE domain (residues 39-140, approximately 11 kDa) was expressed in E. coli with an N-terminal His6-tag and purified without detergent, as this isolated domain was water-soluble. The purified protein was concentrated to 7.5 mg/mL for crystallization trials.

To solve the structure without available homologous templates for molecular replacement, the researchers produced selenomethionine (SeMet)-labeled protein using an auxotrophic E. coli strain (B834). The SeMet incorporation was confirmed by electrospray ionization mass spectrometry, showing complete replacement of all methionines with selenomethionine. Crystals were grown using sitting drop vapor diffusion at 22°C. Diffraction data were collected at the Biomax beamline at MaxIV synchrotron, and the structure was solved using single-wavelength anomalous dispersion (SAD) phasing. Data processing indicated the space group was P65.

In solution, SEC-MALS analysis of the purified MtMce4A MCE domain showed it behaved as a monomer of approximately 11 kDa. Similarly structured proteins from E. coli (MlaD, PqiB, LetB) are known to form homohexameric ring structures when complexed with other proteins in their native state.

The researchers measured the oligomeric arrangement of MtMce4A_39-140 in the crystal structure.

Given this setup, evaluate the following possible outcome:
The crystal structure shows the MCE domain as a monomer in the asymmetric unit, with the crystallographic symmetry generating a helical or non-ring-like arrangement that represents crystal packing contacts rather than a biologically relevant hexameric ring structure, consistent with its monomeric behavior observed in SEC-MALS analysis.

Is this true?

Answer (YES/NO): NO